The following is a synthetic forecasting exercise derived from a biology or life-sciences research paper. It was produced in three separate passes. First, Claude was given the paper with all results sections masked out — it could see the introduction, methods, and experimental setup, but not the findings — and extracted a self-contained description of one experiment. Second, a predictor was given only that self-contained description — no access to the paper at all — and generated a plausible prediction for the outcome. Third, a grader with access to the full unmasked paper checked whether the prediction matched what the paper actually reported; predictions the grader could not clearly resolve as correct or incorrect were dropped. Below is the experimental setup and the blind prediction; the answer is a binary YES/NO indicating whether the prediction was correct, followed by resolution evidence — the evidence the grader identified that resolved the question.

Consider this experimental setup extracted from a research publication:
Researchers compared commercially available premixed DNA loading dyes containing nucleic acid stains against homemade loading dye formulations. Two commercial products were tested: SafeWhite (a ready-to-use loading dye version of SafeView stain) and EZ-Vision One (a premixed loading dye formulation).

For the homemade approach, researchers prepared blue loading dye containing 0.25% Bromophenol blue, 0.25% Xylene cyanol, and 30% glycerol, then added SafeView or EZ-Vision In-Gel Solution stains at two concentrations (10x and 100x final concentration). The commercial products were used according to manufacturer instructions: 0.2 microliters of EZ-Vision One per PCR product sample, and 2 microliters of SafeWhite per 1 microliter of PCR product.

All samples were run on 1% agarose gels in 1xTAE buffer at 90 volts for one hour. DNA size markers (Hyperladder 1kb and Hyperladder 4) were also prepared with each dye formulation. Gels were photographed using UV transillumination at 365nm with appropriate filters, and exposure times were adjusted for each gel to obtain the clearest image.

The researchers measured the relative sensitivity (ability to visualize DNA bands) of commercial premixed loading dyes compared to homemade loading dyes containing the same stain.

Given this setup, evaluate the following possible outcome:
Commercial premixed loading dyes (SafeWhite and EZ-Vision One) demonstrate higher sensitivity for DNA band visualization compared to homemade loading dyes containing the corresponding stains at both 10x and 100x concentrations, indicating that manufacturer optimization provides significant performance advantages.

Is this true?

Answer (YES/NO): NO